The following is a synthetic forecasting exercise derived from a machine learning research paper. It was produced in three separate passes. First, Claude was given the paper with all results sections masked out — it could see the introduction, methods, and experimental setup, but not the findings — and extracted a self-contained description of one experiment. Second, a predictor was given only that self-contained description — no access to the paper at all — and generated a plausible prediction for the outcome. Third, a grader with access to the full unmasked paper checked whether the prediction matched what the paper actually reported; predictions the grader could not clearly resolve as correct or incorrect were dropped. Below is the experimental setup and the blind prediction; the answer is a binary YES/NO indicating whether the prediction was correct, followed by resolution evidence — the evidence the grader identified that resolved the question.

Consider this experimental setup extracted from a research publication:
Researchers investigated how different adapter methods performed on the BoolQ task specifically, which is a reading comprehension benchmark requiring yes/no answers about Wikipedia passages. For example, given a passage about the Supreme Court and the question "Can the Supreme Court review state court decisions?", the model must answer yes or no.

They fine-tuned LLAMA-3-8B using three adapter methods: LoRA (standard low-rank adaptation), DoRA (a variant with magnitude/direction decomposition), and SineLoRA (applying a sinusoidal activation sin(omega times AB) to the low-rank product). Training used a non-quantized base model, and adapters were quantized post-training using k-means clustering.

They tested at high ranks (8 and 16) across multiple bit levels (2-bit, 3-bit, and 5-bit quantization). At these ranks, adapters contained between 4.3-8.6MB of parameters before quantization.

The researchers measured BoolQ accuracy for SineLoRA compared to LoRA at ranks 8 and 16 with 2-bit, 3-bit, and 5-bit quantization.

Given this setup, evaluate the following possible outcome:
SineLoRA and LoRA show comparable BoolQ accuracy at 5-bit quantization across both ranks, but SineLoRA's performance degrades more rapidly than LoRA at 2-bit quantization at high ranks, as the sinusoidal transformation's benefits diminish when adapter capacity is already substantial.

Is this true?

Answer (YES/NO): NO